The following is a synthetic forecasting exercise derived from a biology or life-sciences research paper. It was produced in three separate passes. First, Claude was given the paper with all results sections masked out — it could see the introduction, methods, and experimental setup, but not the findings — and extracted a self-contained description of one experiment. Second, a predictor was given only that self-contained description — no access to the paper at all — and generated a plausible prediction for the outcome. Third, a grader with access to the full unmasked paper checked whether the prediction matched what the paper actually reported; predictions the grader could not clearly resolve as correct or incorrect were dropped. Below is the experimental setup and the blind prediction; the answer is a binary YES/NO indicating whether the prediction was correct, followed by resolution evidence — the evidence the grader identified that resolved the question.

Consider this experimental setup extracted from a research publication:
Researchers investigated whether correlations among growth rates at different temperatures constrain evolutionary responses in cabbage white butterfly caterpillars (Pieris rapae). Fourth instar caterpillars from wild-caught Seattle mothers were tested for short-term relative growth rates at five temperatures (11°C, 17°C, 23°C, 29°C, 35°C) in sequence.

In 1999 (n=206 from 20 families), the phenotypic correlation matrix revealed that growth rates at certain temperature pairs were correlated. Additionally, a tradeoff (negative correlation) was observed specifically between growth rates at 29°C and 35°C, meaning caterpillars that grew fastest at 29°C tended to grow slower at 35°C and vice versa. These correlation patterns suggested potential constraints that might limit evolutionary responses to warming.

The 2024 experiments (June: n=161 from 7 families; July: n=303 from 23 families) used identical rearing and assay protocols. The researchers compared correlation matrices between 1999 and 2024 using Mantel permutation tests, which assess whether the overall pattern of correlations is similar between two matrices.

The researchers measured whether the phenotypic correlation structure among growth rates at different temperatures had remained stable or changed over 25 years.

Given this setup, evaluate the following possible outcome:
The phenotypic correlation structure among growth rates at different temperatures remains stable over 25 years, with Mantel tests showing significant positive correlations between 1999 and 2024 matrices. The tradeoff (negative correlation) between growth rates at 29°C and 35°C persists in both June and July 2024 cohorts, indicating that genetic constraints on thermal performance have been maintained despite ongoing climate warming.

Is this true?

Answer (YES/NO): NO